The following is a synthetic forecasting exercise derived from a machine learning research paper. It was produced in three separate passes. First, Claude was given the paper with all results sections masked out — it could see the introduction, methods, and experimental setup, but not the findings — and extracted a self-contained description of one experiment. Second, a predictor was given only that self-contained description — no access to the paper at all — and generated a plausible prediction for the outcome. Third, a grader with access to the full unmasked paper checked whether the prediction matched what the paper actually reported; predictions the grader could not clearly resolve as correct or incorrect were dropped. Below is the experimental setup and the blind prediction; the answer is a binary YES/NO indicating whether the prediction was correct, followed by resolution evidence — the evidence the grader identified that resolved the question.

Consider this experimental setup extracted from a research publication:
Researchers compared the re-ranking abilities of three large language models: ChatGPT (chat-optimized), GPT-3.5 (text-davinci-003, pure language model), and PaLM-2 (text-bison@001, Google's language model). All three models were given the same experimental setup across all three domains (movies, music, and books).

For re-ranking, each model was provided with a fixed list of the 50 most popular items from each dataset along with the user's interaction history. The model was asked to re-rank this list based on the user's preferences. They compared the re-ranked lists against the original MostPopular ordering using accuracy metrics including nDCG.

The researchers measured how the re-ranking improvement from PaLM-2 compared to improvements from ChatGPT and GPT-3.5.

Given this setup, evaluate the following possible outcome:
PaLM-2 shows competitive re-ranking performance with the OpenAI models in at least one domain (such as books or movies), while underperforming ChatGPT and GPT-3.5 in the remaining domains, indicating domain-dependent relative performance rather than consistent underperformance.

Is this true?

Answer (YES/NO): NO